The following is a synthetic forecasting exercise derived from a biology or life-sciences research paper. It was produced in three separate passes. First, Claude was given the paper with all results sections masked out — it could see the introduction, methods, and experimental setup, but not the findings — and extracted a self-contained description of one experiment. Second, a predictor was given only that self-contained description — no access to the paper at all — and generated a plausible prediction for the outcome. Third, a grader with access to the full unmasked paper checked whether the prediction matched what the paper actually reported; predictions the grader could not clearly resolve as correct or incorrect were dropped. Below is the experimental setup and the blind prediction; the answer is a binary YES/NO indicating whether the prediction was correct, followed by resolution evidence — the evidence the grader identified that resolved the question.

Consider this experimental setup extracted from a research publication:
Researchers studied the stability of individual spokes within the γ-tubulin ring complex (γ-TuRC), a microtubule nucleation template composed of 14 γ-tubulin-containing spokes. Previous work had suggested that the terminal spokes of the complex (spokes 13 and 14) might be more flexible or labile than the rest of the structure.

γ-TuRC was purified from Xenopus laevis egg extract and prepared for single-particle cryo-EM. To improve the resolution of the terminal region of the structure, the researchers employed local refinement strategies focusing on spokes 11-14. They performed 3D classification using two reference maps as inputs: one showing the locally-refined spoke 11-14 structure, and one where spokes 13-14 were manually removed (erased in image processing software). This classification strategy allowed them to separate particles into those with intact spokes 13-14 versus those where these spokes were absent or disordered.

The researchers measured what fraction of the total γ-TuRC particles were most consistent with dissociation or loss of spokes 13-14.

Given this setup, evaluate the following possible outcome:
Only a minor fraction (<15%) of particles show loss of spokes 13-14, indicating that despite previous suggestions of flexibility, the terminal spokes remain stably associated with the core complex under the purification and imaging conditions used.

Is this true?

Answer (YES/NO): YES